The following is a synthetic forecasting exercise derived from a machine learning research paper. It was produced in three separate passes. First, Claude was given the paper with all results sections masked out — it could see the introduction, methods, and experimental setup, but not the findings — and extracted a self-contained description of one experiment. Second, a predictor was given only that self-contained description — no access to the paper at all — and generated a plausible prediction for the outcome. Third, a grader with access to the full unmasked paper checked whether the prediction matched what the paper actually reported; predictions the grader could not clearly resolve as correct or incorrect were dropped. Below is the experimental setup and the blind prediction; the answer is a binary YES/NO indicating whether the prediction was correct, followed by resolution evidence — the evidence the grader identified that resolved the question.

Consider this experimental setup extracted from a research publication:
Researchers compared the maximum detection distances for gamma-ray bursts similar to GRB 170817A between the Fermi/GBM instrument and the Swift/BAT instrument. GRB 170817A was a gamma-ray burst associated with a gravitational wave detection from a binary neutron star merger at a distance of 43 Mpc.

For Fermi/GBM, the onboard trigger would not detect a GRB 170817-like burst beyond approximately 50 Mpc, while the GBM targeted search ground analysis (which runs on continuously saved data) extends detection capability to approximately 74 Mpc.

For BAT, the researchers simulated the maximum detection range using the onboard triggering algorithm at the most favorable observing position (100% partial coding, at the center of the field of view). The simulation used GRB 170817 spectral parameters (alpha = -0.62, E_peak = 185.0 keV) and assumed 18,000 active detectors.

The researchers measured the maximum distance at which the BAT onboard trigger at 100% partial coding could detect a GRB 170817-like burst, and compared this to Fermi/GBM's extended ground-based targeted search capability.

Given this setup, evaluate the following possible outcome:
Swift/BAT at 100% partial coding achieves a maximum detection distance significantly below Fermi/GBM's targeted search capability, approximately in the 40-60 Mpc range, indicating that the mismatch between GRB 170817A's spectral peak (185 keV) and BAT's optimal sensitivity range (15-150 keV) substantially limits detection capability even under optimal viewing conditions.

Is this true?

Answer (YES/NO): NO